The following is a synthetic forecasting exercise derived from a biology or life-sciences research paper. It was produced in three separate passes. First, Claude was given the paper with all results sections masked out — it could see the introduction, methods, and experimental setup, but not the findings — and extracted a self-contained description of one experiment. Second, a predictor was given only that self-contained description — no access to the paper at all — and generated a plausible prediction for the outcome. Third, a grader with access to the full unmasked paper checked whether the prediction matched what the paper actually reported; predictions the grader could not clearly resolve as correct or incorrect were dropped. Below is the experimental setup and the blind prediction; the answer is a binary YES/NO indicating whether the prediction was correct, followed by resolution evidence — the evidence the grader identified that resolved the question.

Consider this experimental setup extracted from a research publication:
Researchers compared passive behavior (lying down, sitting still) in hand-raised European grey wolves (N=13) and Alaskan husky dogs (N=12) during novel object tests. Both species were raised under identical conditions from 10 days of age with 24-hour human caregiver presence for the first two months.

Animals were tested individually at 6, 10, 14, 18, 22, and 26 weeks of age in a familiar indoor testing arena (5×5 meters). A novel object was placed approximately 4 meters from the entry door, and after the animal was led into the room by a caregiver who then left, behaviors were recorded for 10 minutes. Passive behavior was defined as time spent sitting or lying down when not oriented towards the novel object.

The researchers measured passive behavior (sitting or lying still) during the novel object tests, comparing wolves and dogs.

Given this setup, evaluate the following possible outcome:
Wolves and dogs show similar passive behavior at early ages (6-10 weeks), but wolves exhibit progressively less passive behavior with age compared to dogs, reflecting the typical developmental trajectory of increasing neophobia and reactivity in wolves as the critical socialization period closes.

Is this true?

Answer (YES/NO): NO